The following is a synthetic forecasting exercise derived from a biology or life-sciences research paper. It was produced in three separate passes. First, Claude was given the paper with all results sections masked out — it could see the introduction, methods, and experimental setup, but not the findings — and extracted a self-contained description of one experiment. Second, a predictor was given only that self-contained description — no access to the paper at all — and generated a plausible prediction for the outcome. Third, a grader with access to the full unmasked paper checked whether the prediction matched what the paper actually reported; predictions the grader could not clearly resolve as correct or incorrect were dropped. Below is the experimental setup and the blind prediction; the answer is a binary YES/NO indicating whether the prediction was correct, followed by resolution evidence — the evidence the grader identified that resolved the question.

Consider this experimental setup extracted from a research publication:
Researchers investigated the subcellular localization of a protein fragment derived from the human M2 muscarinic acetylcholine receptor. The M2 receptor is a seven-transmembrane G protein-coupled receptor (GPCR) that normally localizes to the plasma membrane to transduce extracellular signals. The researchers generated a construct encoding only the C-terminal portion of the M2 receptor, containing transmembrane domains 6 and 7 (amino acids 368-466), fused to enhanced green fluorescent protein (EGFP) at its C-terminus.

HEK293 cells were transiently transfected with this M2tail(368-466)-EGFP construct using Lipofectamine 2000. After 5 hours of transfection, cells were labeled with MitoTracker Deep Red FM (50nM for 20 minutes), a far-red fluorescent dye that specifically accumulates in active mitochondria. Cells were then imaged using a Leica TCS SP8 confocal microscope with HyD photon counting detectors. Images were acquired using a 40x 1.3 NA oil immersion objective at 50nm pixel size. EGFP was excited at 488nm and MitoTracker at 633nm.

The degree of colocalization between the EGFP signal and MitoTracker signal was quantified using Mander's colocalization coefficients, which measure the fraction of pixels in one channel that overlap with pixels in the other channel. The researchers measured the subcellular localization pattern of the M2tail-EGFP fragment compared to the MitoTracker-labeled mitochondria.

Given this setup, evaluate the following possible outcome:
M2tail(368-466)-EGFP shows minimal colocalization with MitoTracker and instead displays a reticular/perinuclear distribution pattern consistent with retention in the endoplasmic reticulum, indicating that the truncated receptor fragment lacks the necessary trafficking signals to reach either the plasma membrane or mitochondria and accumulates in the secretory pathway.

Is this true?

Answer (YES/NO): NO